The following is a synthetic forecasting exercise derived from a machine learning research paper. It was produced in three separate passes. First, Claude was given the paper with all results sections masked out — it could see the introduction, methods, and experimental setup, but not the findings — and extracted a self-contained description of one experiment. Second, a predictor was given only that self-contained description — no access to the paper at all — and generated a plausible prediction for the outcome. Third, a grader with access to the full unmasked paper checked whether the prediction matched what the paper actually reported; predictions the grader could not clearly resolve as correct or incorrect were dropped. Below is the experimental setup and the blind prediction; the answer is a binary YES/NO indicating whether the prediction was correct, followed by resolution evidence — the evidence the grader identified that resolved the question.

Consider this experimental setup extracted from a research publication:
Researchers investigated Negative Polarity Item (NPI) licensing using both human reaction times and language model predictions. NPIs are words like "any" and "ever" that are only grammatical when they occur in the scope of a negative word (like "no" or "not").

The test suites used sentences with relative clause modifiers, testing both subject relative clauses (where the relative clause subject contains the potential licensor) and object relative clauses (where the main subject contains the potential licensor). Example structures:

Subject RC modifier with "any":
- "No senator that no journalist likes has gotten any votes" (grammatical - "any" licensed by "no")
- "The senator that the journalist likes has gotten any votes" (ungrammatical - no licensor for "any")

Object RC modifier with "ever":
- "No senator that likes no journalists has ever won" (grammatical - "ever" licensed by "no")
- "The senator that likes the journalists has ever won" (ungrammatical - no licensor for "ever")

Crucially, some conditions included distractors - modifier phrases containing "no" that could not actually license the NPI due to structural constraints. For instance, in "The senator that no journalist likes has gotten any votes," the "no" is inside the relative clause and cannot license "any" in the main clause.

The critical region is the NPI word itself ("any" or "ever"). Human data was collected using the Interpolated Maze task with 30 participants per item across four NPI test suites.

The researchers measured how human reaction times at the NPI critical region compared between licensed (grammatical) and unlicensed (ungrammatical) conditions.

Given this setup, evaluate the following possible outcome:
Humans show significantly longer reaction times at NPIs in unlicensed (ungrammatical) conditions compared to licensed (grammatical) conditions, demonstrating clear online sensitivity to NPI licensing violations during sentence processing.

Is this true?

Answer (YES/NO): YES